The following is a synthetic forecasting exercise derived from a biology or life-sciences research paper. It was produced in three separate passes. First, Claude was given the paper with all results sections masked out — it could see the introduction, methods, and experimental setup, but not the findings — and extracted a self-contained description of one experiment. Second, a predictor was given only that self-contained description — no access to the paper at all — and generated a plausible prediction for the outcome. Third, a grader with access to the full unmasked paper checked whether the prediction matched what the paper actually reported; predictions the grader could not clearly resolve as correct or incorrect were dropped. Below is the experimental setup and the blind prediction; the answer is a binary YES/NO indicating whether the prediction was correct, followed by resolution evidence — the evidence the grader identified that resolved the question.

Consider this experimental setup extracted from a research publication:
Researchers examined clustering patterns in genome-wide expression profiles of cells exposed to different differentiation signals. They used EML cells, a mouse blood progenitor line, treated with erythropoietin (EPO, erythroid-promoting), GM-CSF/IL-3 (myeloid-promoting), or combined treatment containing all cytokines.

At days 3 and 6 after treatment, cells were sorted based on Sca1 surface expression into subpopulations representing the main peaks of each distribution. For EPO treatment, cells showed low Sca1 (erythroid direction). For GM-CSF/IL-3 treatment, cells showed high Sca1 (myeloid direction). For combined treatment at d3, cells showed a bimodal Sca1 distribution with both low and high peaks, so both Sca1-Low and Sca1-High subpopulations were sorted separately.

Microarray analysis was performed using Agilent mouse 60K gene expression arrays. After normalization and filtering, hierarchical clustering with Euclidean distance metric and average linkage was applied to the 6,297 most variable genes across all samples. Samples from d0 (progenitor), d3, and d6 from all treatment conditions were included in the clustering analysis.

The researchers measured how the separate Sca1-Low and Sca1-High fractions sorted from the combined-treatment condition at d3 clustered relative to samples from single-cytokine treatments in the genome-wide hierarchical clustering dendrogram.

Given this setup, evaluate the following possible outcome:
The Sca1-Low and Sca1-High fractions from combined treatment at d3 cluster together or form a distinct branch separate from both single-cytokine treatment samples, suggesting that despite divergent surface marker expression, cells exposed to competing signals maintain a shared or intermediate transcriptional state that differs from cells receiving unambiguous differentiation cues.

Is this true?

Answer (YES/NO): NO